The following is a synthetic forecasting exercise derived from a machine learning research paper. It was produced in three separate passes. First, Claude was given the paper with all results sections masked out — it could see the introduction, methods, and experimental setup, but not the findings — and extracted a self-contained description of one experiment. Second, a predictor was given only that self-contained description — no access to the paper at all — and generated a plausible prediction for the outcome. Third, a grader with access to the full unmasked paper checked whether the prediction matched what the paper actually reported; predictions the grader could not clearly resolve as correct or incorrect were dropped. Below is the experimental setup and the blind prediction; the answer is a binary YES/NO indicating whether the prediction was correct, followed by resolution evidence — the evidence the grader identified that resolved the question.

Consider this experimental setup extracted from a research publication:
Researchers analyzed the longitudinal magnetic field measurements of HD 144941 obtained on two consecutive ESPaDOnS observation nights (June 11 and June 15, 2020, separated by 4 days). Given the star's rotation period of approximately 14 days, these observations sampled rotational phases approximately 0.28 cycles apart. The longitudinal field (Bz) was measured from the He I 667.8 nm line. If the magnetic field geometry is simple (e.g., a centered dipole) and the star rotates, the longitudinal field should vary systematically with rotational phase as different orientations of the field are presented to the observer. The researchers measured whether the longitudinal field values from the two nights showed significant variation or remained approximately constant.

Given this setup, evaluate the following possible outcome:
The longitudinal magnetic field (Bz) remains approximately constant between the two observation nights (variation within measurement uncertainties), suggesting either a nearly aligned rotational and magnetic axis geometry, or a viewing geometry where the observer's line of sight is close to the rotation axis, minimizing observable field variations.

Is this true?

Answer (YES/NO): YES